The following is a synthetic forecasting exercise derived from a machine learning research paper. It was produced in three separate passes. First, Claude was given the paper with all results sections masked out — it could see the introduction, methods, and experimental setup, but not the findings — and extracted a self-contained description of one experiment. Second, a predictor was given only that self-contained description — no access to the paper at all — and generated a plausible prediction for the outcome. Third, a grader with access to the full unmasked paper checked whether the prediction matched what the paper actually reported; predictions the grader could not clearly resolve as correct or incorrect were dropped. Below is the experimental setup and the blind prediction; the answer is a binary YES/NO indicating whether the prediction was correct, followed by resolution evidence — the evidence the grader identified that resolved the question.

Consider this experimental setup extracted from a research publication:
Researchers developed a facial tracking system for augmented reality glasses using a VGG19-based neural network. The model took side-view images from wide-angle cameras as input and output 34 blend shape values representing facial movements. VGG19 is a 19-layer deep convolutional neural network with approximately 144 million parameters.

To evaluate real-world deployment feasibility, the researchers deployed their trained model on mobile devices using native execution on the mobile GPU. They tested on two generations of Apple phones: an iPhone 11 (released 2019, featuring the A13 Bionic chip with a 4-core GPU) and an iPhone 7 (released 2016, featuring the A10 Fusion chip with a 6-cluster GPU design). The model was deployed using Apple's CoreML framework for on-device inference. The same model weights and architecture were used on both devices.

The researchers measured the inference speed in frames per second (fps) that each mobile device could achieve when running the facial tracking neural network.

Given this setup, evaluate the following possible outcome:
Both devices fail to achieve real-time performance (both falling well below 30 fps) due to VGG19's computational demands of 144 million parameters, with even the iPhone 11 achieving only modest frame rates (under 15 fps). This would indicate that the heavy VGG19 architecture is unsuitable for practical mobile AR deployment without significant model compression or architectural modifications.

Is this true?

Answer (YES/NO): NO